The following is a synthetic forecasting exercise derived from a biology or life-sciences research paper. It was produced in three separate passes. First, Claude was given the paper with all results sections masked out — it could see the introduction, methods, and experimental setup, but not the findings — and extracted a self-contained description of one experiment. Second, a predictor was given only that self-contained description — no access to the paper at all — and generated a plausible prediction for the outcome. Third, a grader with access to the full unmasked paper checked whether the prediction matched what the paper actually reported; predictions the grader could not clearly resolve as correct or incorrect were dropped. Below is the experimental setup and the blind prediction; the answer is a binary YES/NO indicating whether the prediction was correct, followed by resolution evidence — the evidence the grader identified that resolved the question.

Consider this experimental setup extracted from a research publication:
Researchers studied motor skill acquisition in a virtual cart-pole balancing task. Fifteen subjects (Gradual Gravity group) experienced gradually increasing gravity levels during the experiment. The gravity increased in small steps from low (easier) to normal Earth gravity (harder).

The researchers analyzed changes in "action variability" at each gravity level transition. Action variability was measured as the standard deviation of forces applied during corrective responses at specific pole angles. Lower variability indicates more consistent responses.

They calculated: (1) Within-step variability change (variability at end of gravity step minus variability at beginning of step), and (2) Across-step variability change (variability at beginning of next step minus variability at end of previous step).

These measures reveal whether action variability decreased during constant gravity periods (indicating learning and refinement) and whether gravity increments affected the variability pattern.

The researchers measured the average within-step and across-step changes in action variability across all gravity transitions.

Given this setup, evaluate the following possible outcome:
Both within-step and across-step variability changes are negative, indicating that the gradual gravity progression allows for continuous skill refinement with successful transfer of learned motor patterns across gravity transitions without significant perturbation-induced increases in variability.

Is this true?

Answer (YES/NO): NO